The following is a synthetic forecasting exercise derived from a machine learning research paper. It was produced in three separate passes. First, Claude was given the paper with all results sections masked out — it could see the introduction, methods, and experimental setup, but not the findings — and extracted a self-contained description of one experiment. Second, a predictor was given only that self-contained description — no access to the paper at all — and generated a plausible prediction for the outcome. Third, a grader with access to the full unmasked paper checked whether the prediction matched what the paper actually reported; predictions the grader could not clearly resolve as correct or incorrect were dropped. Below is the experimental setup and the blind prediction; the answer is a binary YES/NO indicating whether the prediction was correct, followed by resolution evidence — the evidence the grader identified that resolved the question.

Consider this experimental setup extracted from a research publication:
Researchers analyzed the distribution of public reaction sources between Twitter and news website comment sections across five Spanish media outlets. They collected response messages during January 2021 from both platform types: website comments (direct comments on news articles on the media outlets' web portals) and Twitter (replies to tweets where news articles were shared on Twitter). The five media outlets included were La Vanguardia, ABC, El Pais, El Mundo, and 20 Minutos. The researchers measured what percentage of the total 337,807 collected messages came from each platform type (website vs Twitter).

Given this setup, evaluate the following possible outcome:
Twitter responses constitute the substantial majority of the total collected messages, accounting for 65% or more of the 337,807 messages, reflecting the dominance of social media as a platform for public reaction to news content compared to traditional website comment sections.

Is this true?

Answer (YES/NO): NO